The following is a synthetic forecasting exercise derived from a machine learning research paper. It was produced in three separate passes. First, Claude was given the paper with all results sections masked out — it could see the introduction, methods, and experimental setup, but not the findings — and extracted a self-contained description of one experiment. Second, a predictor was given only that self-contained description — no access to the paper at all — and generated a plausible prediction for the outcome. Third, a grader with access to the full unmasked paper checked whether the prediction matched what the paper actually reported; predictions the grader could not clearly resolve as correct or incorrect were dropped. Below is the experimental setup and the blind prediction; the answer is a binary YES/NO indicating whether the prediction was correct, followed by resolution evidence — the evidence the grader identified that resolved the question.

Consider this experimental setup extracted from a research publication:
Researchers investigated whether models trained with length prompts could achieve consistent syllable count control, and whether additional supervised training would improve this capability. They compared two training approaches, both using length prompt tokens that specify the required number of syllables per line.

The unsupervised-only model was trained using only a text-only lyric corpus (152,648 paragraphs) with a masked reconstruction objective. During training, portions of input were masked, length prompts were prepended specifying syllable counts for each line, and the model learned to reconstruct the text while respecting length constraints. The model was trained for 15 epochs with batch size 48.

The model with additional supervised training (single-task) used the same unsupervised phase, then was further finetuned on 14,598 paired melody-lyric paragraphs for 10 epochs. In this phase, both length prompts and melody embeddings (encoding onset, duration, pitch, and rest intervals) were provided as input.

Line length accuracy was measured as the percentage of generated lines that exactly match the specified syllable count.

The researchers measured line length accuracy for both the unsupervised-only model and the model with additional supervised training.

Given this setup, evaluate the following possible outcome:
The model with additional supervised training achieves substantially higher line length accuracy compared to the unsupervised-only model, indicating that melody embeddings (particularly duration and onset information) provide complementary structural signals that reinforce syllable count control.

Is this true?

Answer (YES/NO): NO